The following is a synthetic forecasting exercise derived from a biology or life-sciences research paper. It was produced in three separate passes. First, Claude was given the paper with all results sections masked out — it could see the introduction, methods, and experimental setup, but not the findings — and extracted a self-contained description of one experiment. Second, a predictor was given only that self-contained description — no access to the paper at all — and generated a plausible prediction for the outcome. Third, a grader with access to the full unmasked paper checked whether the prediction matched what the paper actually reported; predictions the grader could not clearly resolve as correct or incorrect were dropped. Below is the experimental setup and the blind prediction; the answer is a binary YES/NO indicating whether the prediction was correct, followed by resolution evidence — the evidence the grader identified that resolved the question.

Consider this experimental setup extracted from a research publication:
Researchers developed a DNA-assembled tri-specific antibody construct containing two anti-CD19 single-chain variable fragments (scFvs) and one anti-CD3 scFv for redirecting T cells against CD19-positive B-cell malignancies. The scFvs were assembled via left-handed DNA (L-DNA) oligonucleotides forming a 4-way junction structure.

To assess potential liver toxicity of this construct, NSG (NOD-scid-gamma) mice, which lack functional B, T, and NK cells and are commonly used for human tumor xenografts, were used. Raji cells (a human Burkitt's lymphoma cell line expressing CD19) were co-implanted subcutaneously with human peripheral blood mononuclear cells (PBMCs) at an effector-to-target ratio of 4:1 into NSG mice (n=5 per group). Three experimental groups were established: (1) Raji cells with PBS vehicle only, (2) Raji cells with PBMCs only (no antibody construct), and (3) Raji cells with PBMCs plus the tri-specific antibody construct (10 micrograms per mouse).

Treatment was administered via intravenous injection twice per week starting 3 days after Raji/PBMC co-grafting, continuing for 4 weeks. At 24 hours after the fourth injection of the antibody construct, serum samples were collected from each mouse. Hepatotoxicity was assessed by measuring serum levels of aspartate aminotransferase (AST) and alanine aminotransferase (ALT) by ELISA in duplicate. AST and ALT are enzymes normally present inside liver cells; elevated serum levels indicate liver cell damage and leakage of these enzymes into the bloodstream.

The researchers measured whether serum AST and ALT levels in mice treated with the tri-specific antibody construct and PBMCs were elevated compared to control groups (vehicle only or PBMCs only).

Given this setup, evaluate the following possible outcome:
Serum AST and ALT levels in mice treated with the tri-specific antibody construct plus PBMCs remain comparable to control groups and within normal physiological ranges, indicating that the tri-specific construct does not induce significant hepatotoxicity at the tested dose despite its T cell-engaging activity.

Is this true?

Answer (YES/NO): YES